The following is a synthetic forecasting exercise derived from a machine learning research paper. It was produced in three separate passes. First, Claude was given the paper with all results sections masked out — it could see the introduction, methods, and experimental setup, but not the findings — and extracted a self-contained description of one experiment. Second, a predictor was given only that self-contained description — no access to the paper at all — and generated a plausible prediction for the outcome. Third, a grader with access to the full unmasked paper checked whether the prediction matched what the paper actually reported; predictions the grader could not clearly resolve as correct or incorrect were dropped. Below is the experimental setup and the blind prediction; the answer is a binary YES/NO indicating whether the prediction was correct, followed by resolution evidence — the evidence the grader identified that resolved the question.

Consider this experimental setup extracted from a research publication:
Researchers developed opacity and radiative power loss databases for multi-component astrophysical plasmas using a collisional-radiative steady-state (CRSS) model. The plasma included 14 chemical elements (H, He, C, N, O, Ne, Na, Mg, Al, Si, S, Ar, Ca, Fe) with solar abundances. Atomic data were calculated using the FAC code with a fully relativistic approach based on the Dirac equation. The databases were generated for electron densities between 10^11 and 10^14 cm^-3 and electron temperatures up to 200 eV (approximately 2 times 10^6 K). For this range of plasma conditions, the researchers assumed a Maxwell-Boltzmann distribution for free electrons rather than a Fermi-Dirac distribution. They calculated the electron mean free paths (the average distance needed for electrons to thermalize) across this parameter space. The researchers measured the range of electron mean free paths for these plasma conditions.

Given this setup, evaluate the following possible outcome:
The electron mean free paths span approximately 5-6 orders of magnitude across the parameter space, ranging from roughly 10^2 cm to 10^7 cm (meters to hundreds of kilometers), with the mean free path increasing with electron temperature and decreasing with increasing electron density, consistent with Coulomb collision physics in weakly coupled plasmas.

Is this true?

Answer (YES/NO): NO